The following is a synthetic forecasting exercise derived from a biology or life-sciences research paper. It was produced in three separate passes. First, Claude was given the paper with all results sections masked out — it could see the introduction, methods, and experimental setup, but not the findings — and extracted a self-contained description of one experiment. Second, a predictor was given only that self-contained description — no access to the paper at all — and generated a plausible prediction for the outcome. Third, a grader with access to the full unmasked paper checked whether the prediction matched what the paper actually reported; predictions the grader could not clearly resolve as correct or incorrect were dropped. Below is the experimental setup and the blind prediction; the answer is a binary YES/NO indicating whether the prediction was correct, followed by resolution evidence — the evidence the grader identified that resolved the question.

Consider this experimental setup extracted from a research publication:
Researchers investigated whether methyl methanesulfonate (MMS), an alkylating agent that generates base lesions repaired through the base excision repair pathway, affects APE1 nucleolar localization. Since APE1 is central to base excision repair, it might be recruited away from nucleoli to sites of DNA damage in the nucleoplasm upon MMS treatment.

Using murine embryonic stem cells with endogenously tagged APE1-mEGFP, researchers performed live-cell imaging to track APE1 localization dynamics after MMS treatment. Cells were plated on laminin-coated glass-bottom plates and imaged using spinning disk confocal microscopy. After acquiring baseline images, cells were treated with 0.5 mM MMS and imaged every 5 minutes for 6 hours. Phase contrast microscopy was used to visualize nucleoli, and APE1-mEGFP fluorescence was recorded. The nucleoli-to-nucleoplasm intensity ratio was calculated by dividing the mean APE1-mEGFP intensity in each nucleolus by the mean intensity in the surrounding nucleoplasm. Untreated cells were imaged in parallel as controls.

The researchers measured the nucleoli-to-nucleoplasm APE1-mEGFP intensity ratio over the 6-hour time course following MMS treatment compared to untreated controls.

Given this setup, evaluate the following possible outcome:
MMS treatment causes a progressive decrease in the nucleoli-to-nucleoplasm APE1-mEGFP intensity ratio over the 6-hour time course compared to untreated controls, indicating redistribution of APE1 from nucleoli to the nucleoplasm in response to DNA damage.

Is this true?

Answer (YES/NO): NO